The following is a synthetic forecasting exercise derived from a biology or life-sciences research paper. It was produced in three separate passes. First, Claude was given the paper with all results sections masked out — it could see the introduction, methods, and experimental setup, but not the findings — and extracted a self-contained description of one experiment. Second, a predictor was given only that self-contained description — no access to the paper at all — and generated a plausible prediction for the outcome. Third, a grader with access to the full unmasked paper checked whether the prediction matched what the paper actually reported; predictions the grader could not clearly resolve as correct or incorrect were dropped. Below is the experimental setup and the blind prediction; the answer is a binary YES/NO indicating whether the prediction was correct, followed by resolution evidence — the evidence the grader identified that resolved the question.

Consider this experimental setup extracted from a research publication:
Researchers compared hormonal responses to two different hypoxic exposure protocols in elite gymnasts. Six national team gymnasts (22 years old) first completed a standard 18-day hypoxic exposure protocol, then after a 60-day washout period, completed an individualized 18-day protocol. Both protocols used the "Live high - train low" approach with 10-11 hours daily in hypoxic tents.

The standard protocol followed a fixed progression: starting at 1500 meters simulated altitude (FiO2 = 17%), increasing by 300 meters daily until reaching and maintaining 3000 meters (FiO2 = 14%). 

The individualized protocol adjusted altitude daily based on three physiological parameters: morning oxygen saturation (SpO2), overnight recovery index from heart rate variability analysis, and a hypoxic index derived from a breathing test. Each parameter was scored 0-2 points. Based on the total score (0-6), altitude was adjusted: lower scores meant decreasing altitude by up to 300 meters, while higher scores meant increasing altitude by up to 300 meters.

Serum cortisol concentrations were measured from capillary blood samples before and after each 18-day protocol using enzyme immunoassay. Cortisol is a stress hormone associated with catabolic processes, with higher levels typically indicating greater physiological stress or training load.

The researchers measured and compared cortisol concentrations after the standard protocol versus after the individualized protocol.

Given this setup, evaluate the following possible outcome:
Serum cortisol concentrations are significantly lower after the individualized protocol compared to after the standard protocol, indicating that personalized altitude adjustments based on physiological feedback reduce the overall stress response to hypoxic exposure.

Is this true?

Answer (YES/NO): NO